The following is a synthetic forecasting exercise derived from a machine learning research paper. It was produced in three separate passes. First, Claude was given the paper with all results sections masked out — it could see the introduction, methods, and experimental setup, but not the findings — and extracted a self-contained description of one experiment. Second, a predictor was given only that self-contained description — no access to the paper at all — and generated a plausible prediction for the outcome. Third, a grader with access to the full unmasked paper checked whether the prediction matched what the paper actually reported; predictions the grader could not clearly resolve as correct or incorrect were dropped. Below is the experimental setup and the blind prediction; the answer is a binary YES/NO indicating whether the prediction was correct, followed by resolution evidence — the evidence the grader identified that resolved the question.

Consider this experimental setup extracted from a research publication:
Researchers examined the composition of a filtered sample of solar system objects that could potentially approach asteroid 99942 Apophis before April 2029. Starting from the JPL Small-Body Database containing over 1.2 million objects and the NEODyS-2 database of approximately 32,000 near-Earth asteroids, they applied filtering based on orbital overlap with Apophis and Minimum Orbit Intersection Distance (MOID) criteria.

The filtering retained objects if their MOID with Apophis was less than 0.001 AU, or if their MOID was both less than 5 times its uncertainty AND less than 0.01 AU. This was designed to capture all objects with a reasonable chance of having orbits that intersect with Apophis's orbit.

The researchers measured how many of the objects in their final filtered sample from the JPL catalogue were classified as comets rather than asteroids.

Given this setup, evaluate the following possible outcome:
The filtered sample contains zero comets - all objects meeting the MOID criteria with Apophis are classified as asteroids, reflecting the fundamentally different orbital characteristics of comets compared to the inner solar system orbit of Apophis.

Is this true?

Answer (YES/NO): NO